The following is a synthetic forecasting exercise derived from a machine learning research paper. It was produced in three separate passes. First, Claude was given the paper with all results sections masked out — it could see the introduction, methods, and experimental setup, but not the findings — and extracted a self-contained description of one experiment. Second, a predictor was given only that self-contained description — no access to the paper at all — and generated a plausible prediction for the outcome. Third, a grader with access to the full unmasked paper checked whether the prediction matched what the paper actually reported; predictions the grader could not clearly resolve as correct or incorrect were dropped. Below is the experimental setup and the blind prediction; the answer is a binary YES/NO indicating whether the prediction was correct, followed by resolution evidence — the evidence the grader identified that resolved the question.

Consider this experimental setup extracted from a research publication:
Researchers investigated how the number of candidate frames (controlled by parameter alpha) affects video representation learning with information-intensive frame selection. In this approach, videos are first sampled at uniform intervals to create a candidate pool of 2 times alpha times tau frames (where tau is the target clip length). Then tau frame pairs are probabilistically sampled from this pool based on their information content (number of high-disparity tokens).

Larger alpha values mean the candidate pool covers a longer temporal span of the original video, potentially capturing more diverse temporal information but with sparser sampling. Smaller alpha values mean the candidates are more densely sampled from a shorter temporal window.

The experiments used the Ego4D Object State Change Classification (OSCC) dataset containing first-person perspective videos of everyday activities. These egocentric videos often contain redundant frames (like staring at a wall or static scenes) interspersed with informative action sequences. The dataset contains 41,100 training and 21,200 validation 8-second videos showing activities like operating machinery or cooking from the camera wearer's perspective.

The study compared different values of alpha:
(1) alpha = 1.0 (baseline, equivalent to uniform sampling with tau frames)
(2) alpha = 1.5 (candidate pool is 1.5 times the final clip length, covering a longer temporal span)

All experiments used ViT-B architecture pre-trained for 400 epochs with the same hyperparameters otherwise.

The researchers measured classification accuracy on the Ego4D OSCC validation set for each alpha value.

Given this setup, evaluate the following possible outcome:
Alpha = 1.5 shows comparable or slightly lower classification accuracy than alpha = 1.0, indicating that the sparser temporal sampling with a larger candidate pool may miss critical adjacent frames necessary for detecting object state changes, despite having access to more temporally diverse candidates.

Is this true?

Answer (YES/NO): NO